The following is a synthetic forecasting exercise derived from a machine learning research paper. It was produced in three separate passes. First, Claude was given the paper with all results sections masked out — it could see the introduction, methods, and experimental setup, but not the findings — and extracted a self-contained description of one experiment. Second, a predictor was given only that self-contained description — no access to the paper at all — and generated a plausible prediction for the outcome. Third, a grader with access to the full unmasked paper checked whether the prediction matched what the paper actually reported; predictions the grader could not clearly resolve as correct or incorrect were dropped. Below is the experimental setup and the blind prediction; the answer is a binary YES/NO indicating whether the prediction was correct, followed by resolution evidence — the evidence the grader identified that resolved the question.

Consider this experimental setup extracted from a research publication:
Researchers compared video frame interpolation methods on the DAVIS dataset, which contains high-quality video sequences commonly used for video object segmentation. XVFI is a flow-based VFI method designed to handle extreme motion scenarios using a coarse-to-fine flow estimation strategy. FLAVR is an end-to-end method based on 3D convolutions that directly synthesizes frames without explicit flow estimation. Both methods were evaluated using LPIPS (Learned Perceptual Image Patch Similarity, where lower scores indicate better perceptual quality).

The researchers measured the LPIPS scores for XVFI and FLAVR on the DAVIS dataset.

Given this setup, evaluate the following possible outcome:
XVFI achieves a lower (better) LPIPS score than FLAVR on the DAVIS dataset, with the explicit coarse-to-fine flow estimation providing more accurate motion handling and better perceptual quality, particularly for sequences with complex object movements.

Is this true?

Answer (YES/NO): YES